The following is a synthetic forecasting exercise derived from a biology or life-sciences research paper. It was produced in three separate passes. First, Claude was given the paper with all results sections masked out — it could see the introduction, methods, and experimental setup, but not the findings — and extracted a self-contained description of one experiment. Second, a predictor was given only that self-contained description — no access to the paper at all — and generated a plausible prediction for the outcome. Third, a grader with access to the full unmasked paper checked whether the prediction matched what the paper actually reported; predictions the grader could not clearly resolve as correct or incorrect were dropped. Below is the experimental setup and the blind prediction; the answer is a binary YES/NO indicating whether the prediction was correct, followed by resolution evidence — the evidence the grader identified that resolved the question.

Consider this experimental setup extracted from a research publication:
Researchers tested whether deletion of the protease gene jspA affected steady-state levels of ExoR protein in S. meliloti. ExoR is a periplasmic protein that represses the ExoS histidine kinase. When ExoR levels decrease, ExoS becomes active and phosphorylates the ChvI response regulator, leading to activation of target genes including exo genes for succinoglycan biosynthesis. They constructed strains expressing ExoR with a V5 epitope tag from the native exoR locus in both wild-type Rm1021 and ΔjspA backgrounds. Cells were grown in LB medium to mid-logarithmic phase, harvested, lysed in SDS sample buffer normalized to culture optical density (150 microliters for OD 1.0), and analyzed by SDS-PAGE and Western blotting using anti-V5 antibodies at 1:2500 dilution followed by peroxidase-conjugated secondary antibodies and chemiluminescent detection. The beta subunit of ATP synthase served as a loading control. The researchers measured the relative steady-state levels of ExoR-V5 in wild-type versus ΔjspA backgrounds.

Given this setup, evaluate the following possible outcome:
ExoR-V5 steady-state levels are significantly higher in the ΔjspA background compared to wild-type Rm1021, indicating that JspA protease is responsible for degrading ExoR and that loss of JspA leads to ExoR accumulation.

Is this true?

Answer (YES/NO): YES